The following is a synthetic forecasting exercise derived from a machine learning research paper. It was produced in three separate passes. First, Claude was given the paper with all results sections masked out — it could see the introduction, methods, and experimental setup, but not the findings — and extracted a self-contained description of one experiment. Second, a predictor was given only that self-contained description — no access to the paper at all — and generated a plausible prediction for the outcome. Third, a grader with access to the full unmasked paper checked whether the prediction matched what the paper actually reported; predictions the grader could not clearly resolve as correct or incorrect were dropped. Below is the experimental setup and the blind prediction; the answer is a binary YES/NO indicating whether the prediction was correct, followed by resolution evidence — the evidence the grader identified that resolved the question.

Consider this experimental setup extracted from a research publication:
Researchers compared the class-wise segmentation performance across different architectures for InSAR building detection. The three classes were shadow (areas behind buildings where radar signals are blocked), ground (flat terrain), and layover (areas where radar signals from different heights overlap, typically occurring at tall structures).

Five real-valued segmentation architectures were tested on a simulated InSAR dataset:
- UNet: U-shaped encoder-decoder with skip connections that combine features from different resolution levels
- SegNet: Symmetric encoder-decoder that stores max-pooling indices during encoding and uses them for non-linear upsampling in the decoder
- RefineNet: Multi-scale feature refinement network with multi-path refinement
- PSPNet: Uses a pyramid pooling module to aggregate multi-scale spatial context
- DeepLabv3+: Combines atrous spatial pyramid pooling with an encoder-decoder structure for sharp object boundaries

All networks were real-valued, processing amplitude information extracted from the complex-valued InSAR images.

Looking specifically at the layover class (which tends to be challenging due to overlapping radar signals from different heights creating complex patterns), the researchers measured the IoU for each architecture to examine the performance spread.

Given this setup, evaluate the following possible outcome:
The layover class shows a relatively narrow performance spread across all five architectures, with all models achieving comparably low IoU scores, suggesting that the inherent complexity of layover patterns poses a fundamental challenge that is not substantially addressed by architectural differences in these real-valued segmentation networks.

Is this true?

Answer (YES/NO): NO